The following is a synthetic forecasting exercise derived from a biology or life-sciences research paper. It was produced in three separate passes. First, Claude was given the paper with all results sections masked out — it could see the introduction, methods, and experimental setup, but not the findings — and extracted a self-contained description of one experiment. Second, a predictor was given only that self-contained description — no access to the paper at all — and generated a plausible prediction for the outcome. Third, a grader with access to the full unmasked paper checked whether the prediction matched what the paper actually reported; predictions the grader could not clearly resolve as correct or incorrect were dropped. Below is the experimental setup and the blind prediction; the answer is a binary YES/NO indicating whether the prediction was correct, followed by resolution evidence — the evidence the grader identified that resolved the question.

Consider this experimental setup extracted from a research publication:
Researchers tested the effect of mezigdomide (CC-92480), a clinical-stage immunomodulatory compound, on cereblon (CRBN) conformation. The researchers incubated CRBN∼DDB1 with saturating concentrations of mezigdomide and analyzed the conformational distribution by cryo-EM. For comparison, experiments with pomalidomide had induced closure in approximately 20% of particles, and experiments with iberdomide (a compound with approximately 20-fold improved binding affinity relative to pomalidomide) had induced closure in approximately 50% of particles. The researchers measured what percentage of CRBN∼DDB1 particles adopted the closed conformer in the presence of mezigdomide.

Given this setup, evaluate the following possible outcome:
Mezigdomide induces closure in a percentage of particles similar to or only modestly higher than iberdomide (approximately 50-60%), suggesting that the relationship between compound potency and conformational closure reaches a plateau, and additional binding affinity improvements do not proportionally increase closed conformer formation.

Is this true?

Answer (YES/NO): NO